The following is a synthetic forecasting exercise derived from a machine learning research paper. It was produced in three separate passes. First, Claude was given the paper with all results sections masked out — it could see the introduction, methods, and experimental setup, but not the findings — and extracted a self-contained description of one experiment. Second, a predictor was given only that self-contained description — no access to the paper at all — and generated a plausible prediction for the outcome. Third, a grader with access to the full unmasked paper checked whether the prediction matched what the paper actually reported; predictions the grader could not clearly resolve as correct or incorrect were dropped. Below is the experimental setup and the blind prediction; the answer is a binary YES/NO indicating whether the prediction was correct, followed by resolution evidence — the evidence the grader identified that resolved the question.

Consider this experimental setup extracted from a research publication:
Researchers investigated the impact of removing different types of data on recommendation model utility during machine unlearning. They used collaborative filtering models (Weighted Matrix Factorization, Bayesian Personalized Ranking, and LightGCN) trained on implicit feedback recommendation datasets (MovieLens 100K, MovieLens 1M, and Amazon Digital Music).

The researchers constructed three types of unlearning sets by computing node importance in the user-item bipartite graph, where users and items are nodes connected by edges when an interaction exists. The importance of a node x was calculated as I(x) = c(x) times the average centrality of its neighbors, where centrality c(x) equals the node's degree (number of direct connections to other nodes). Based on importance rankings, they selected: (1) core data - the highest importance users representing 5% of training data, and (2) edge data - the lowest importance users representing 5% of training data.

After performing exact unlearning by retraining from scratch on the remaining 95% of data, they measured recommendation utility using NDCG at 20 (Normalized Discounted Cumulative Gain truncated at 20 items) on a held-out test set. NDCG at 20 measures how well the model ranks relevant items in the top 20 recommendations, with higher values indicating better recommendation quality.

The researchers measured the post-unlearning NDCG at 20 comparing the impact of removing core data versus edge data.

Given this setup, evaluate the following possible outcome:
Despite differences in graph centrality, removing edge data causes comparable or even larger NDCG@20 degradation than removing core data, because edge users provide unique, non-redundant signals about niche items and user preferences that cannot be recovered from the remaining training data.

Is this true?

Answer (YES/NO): YES